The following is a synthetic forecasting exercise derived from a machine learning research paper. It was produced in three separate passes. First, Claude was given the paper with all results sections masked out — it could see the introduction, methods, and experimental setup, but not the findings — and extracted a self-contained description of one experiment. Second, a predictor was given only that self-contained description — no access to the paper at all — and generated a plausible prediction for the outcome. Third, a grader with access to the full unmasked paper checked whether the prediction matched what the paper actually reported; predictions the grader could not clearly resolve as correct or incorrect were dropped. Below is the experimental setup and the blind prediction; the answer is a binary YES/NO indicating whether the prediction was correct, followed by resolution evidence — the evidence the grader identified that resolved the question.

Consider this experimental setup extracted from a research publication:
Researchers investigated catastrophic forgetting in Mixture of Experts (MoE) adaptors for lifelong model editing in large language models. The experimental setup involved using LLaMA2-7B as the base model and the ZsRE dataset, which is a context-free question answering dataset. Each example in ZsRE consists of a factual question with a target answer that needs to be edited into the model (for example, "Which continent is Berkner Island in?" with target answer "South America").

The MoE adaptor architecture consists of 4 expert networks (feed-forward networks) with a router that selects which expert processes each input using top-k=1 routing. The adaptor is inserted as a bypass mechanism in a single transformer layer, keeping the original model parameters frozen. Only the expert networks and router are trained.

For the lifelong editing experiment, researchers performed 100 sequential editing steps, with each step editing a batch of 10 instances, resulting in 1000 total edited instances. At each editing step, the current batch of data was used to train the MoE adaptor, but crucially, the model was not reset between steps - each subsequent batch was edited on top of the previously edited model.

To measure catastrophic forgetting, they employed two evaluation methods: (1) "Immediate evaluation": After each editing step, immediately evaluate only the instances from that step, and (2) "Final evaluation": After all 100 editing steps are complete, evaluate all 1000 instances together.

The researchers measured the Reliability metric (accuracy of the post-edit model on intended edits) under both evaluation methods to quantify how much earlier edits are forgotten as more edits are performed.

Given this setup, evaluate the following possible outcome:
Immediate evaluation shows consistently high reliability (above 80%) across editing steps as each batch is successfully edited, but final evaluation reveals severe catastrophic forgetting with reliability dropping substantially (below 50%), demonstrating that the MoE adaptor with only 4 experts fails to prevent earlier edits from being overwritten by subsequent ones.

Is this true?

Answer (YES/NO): NO